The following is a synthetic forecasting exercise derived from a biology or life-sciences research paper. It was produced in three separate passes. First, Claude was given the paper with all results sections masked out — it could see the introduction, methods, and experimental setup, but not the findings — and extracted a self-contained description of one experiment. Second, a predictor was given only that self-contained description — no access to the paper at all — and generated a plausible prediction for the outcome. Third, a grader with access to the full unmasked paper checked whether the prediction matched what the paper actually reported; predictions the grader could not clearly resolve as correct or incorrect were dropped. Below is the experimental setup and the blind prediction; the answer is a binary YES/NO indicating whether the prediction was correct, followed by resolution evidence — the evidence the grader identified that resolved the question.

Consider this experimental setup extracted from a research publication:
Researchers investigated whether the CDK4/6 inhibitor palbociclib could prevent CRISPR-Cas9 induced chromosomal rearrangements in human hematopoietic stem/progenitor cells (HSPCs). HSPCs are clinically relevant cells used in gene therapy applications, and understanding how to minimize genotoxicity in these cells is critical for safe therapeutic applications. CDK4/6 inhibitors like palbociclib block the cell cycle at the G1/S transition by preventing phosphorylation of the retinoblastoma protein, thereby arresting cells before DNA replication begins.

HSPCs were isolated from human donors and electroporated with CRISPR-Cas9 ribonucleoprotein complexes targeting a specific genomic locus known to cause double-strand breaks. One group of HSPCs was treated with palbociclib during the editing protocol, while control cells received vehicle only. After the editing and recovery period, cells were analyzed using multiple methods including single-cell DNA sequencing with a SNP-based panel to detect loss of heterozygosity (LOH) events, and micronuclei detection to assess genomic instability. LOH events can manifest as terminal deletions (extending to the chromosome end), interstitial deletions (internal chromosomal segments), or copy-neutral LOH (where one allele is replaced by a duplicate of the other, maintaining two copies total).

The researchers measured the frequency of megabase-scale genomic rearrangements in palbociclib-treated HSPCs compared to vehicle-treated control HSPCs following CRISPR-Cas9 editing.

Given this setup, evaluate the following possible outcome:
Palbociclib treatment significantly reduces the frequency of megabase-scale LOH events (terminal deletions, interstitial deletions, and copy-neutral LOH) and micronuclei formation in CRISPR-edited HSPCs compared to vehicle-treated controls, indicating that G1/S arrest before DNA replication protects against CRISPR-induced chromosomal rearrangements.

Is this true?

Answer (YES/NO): NO